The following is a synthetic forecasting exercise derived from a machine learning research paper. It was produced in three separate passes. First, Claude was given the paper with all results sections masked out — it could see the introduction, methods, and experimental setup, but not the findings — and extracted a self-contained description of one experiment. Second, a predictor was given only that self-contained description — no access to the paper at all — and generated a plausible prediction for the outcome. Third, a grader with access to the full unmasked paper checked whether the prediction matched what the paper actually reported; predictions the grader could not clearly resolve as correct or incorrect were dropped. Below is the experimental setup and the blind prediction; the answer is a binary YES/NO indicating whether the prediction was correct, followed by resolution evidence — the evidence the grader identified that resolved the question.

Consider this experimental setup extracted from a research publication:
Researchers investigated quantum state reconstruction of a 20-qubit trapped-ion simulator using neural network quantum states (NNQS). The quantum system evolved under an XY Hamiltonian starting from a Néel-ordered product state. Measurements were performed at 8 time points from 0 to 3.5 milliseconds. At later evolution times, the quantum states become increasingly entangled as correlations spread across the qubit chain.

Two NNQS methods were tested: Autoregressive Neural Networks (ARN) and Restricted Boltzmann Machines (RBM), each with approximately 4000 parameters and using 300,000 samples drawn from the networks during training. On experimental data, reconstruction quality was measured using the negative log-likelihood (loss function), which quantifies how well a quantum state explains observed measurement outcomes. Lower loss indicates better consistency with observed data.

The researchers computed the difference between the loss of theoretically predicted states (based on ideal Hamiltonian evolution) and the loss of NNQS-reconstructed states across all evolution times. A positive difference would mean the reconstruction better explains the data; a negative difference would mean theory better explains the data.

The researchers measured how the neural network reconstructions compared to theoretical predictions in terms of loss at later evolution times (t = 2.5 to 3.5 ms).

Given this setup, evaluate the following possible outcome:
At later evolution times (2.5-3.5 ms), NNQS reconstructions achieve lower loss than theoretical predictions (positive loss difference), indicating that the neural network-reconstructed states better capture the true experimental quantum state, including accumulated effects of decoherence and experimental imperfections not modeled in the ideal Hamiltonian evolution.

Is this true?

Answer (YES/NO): NO